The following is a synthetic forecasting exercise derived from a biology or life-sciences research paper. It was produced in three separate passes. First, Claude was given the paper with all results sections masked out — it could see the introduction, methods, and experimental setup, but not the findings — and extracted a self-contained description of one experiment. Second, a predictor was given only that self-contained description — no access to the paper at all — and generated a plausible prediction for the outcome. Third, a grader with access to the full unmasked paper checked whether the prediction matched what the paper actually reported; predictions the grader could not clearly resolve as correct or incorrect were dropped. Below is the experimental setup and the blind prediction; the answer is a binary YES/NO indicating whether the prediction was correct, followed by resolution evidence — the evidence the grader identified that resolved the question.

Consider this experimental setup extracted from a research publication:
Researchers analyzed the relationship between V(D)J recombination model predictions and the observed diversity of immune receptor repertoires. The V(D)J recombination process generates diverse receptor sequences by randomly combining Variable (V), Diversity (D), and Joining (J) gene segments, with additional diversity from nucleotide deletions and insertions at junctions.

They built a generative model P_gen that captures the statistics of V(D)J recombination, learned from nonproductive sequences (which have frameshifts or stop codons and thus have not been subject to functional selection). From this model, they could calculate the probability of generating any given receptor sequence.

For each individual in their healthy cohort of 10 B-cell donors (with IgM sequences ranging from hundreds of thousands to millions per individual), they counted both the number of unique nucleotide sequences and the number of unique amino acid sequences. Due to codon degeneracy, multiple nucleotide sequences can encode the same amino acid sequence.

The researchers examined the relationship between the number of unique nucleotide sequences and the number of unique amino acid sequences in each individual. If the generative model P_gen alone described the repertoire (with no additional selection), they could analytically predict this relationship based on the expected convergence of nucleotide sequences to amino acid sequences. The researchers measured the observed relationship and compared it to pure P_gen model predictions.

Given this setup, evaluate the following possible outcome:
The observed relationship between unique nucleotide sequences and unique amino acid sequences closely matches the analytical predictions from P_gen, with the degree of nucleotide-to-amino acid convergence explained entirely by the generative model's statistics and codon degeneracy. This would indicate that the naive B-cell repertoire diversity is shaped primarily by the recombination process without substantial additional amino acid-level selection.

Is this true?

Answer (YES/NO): NO